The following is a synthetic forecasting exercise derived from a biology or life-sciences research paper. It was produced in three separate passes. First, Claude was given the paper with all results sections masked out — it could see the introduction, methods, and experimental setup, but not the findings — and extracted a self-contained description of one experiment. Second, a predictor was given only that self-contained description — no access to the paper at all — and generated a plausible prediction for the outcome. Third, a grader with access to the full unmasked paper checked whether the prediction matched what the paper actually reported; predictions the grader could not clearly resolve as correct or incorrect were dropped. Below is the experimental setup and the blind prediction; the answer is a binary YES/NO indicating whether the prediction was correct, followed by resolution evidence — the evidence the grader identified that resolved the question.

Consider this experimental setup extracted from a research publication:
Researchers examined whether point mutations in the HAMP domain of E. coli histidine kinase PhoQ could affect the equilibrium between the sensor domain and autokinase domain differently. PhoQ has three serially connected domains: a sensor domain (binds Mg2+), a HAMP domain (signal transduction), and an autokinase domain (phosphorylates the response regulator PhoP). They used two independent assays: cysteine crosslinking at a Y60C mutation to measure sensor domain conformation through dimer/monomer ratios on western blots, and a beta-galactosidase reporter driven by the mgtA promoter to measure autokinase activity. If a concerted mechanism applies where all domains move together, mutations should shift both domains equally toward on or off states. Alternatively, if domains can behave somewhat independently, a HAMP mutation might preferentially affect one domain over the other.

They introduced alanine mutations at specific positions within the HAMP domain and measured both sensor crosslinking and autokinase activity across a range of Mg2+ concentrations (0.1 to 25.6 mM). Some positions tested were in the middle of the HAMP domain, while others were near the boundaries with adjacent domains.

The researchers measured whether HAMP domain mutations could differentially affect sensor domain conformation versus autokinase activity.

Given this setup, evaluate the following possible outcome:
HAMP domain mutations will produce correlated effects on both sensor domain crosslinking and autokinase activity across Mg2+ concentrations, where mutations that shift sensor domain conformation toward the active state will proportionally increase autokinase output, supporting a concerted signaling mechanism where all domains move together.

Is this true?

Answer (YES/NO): NO